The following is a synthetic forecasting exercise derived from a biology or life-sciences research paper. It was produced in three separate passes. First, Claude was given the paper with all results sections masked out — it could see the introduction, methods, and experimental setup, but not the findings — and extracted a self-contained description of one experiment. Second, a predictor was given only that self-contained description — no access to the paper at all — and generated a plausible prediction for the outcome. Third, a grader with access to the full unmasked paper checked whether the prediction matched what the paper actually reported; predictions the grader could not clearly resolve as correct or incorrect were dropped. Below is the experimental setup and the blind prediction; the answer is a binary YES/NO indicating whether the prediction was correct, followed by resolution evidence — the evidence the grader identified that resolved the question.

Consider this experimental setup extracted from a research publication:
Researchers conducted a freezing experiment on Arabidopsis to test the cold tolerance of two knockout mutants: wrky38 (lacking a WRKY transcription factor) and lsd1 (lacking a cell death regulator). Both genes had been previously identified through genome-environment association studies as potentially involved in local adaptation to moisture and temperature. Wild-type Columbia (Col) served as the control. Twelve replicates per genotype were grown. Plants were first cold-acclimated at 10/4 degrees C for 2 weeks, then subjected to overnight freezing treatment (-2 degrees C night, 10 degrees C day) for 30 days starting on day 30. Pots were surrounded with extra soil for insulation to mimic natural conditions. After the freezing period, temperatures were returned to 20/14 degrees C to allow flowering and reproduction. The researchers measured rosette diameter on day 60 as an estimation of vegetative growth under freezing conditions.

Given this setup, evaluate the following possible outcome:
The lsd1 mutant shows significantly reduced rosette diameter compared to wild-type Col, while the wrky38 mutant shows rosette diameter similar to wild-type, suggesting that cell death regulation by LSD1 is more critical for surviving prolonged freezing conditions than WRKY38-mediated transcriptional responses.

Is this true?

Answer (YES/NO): NO